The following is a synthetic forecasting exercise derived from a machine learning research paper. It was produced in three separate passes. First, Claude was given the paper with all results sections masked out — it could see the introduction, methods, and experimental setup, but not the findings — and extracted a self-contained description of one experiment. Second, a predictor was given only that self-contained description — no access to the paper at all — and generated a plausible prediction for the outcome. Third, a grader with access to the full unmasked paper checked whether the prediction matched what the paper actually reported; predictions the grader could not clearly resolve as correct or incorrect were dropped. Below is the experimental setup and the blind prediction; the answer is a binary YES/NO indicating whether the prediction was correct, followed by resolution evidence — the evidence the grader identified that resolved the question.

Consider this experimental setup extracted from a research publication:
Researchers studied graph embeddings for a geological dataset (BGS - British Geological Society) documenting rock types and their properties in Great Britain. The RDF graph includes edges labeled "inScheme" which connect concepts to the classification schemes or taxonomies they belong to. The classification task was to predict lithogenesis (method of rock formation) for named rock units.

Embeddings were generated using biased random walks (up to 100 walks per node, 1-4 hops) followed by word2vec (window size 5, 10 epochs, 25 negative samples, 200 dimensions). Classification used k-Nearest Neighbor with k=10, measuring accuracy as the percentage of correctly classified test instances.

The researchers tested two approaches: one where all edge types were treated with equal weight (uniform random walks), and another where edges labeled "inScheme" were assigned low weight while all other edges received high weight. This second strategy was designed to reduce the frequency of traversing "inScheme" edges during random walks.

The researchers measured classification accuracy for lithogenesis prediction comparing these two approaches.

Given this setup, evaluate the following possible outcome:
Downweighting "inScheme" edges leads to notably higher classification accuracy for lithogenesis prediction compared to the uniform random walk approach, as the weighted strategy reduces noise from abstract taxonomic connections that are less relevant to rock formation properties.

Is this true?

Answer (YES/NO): NO